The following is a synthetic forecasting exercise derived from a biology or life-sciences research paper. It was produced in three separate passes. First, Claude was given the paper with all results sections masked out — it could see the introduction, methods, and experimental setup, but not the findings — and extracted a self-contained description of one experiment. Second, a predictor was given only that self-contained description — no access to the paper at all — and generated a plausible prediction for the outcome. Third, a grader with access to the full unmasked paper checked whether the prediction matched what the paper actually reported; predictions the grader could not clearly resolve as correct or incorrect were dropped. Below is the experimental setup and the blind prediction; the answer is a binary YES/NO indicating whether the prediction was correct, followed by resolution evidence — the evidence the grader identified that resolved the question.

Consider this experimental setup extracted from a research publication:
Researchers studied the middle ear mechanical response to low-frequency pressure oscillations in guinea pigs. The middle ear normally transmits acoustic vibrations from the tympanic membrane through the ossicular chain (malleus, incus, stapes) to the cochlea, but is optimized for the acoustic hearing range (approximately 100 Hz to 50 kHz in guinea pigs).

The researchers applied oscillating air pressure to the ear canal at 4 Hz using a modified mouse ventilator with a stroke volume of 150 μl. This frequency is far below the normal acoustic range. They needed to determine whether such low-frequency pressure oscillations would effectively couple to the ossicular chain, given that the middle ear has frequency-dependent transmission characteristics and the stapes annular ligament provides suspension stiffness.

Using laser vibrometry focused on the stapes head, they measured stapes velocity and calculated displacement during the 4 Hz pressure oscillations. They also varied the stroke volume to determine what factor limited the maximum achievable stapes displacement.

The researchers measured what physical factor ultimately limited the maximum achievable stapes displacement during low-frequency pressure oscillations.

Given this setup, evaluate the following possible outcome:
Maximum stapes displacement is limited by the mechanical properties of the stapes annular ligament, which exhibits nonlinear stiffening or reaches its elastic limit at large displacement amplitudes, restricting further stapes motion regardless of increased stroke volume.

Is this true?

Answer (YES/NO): NO